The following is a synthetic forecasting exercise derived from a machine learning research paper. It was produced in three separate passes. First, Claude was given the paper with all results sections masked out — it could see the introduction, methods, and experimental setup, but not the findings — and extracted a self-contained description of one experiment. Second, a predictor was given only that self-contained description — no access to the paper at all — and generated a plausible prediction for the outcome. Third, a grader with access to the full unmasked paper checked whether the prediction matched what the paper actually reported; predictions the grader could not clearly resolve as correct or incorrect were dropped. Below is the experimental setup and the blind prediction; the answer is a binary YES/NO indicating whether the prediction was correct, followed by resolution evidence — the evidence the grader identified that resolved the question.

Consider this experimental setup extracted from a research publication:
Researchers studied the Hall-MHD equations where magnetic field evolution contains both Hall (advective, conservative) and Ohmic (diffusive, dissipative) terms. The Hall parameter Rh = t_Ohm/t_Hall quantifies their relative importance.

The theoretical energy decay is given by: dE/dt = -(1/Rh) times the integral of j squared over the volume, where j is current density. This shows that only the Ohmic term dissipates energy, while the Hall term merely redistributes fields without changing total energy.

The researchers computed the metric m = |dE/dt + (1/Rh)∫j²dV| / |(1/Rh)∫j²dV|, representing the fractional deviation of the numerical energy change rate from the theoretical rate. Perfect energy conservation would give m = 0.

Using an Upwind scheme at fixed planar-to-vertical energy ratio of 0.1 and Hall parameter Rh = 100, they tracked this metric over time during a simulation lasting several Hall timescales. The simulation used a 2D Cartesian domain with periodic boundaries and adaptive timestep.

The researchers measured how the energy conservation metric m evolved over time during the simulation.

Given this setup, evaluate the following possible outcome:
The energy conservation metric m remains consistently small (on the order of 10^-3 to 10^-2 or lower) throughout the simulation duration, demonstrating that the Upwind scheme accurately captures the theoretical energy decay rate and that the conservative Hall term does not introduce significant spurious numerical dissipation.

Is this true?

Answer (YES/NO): NO